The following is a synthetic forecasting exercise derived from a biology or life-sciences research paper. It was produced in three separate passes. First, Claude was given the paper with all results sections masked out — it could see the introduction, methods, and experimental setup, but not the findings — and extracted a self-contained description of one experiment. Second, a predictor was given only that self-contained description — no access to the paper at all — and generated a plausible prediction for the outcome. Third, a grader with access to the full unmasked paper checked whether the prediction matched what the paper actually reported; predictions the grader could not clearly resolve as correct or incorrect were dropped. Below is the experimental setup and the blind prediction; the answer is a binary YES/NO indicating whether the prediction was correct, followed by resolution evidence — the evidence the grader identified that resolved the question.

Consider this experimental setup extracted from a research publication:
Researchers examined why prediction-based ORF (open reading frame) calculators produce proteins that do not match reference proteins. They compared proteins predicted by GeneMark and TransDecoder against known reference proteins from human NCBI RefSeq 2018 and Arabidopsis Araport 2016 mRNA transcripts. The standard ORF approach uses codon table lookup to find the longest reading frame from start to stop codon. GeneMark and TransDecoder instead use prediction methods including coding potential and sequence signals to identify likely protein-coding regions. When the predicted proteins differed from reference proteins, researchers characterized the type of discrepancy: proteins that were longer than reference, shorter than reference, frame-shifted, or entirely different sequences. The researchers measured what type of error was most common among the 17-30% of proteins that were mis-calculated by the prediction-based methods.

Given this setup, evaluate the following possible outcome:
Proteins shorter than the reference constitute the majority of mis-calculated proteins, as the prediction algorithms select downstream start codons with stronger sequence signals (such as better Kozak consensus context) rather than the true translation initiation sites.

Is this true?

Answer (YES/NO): NO